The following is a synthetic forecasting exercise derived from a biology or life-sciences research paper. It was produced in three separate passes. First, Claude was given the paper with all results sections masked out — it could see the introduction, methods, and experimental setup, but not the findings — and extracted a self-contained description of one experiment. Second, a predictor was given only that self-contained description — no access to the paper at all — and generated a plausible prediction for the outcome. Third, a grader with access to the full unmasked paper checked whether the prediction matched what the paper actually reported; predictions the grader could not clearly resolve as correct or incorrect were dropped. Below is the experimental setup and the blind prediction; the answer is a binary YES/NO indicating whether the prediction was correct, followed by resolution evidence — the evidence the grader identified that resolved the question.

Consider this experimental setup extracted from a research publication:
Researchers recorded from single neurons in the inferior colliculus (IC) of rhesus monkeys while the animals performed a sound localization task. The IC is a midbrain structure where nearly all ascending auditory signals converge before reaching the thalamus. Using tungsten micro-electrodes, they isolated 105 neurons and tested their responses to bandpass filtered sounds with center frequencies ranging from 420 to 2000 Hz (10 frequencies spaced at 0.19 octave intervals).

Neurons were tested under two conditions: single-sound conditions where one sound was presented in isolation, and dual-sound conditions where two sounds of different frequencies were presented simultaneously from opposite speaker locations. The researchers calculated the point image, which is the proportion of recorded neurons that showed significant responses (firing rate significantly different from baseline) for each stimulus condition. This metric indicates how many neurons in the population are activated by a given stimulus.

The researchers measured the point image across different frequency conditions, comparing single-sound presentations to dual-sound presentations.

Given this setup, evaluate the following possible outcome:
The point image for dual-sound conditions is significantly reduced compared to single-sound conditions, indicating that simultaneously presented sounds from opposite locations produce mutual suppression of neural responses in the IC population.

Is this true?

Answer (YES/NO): NO